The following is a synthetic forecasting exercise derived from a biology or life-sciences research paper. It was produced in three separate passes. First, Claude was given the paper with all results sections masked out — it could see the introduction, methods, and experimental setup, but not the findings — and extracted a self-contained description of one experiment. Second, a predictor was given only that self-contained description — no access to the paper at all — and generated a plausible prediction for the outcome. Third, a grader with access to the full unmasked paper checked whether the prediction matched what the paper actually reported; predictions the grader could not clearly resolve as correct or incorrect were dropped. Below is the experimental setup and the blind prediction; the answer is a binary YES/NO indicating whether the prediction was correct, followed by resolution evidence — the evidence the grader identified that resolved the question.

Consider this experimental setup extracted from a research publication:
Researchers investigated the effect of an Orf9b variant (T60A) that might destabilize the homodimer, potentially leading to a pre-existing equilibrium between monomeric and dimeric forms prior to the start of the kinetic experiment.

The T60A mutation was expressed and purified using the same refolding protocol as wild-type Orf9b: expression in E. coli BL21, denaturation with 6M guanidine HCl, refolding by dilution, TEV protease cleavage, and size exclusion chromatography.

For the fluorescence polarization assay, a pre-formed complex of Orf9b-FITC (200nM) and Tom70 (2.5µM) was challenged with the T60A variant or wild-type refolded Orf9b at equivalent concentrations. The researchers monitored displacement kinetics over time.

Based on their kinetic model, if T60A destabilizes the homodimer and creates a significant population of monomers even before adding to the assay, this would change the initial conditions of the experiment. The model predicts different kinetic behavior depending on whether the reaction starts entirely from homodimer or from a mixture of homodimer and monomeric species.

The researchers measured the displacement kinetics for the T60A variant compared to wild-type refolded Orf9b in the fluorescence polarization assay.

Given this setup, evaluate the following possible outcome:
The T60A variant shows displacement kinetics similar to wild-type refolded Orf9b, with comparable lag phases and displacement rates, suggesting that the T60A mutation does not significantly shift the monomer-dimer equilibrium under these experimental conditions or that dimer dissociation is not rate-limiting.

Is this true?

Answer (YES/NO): NO